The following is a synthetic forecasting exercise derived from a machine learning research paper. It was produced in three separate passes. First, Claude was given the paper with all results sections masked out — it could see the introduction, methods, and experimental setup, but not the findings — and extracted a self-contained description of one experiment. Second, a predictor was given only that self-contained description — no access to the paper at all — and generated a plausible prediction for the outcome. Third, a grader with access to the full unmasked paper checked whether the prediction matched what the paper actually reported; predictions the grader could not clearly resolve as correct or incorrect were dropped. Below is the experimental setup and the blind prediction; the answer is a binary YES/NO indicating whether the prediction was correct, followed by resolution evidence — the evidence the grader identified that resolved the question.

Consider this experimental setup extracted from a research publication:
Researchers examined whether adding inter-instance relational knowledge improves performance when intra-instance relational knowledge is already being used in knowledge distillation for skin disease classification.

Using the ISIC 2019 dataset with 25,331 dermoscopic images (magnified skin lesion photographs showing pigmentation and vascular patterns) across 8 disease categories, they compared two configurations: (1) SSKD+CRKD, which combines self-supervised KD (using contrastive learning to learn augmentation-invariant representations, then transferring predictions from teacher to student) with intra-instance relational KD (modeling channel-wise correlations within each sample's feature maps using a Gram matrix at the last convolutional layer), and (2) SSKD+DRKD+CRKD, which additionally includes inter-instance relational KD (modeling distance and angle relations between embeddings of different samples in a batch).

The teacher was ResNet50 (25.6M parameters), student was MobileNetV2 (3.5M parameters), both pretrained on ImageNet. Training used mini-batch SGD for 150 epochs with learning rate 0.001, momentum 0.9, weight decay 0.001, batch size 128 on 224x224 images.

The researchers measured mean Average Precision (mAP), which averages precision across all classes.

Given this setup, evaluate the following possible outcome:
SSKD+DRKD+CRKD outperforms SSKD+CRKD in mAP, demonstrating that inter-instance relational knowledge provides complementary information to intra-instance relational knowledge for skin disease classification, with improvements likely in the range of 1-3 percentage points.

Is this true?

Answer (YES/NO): YES